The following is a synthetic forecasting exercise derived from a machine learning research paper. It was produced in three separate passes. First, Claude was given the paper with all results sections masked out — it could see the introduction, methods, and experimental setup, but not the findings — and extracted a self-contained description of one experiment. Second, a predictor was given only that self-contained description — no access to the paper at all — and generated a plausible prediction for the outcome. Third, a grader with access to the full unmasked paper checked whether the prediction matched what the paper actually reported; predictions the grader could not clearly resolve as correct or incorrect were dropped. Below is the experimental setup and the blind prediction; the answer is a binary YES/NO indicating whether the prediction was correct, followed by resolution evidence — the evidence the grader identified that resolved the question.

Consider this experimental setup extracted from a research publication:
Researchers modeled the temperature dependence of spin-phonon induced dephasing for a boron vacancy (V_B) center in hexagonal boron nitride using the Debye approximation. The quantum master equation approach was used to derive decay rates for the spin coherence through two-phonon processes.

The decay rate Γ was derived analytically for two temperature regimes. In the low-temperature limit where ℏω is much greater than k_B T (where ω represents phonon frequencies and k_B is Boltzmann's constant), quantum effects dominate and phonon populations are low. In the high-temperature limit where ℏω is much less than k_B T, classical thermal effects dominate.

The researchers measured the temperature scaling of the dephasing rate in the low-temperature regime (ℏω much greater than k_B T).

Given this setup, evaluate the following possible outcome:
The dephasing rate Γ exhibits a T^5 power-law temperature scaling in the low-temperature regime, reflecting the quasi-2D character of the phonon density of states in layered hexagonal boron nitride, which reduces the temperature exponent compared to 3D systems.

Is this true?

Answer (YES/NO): NO